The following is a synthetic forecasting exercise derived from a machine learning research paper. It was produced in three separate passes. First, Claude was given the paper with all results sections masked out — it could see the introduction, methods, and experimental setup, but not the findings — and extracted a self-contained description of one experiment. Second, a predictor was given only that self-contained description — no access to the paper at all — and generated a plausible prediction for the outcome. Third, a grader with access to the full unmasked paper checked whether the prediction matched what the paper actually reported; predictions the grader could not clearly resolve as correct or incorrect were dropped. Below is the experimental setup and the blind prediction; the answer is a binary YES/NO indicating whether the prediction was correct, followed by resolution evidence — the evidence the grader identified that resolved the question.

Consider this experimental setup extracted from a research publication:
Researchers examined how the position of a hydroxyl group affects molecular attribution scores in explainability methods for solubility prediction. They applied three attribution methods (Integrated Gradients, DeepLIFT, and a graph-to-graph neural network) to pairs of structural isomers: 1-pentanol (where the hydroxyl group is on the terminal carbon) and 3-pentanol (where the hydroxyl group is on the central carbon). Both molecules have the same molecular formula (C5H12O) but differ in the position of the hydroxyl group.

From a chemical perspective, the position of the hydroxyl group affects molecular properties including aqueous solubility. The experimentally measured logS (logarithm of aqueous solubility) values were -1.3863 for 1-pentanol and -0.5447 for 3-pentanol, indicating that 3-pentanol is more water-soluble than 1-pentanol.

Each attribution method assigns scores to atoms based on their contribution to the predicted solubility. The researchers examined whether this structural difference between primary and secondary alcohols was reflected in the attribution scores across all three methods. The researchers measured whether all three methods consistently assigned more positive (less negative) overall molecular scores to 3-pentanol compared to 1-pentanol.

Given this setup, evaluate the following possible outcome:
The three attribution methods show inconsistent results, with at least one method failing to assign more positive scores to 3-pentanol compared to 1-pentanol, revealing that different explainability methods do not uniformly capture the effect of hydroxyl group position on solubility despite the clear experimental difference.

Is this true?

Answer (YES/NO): NO